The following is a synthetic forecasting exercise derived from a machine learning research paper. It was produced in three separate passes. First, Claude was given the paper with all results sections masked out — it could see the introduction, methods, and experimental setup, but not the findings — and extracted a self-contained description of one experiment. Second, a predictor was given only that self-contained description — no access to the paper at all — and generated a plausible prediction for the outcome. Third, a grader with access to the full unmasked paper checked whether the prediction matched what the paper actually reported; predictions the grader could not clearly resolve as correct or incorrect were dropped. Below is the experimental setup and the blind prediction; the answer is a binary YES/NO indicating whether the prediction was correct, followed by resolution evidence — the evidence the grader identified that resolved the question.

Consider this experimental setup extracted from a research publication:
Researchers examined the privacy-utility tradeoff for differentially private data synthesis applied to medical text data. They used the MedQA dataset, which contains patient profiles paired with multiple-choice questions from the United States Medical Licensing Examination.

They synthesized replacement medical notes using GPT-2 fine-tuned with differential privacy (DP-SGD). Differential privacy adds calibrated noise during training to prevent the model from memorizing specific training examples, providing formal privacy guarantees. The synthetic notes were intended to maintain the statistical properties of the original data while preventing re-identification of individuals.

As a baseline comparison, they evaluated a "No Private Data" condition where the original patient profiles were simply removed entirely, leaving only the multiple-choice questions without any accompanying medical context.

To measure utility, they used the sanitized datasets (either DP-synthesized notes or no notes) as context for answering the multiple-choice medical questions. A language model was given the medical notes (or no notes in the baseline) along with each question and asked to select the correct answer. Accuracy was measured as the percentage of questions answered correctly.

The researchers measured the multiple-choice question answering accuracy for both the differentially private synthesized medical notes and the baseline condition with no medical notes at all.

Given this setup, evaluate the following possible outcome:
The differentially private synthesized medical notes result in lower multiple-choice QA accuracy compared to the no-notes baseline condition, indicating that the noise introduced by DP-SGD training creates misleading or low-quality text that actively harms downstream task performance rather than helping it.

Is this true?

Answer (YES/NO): YES